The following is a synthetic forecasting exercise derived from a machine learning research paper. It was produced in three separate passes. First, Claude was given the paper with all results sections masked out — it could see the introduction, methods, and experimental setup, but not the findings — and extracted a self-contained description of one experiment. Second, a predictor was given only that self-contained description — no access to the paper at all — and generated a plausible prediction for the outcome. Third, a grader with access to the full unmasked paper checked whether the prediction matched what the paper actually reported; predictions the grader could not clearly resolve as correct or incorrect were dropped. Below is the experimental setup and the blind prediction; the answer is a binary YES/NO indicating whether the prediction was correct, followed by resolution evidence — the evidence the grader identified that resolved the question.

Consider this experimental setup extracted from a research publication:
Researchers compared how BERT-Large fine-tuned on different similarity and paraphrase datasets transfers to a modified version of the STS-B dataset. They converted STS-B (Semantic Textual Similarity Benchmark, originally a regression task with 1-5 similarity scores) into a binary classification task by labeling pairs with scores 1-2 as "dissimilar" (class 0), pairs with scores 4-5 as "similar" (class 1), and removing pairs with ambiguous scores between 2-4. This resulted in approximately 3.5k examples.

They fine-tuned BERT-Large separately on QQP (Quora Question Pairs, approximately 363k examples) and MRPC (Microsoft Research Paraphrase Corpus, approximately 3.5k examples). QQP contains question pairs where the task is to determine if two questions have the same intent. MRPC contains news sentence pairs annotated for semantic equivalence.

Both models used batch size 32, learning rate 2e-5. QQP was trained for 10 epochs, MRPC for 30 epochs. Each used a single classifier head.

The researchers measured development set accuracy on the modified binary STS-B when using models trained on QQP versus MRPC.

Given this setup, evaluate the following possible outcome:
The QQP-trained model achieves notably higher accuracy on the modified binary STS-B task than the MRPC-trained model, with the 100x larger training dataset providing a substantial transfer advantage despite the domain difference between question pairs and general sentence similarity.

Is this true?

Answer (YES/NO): NO